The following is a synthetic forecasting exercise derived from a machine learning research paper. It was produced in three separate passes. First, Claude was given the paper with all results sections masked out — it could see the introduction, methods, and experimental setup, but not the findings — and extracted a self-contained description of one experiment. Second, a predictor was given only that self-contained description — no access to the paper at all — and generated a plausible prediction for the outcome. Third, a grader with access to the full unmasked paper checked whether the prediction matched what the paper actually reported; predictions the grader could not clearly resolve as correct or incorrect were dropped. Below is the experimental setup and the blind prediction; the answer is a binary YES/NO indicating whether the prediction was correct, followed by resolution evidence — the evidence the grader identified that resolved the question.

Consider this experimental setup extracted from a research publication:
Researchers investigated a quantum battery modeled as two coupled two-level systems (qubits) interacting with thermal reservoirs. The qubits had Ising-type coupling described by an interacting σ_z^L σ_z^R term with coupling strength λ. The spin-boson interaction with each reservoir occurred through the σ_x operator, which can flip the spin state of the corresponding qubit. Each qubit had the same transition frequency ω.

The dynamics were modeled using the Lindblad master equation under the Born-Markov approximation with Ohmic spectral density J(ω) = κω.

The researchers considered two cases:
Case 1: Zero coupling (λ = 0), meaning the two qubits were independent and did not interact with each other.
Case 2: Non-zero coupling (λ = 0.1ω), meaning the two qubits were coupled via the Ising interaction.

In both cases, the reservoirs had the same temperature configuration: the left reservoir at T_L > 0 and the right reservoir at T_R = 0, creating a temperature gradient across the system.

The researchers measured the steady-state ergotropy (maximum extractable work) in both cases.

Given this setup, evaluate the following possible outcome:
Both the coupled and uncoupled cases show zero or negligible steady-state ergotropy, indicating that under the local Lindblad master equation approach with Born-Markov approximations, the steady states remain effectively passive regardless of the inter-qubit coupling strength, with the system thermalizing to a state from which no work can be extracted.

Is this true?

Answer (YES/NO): NO